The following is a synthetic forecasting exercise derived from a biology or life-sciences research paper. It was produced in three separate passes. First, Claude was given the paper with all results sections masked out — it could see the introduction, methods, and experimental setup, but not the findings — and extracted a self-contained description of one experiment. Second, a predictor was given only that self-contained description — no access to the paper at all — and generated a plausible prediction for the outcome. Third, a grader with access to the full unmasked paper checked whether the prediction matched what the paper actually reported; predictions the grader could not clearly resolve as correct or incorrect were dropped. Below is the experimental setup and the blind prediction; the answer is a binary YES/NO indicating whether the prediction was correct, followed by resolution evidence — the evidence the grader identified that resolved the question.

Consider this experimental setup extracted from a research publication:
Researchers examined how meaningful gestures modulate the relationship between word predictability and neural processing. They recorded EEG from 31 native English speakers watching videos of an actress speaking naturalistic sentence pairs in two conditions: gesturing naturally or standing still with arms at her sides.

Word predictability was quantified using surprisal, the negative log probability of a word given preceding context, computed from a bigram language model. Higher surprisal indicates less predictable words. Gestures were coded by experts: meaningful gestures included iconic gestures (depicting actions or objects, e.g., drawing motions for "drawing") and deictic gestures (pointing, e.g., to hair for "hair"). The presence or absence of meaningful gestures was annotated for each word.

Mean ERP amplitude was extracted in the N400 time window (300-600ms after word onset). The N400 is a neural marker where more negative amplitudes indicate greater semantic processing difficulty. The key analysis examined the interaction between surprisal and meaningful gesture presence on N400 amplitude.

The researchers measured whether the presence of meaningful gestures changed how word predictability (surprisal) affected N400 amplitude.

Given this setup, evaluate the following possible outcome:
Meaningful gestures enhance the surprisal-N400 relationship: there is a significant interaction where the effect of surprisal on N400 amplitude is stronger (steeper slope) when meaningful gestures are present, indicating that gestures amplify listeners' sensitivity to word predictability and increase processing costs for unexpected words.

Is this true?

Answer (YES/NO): NO